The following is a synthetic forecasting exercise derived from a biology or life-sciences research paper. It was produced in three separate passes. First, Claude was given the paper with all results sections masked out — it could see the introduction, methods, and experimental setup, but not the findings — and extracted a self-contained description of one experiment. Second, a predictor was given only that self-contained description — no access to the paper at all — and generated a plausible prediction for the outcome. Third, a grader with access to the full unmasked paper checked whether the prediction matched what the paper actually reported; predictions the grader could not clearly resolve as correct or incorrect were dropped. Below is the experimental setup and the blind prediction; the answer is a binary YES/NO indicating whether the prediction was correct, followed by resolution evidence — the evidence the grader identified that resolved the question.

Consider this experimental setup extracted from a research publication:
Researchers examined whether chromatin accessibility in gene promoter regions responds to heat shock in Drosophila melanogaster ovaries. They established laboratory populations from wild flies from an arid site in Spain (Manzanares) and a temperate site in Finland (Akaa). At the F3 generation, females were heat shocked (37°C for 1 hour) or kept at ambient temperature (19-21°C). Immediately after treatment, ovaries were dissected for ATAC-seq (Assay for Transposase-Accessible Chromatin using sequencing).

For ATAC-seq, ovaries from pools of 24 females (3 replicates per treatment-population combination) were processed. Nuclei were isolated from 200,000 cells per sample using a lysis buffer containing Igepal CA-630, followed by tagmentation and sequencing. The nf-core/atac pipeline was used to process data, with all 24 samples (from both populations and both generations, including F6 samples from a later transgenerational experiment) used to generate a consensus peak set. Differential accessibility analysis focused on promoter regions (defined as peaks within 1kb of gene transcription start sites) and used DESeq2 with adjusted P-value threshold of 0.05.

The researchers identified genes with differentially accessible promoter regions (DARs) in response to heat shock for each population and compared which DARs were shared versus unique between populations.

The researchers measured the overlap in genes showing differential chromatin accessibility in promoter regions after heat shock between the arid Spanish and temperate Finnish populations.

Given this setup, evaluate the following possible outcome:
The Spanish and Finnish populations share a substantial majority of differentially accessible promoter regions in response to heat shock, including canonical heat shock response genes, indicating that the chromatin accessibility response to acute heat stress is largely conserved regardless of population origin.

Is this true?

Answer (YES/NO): NO